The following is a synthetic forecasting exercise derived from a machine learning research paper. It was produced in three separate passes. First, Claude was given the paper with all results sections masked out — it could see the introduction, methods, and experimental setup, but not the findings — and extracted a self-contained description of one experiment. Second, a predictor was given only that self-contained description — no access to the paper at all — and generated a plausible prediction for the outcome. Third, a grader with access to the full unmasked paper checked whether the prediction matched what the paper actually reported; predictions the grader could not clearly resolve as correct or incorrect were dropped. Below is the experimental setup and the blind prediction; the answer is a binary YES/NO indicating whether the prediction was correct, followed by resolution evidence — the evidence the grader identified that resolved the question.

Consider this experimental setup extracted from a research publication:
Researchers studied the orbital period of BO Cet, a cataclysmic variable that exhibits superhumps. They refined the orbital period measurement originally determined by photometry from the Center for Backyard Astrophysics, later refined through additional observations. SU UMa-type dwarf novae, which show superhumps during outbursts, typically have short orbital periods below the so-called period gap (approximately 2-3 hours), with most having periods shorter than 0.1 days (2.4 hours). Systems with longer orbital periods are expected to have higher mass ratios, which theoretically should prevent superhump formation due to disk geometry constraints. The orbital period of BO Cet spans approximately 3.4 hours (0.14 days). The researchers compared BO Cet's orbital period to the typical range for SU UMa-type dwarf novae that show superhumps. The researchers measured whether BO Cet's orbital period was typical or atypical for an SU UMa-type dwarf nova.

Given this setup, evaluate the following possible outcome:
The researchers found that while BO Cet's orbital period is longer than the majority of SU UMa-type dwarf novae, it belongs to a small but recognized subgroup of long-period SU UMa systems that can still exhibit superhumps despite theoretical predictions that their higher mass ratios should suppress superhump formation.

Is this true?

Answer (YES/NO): NO